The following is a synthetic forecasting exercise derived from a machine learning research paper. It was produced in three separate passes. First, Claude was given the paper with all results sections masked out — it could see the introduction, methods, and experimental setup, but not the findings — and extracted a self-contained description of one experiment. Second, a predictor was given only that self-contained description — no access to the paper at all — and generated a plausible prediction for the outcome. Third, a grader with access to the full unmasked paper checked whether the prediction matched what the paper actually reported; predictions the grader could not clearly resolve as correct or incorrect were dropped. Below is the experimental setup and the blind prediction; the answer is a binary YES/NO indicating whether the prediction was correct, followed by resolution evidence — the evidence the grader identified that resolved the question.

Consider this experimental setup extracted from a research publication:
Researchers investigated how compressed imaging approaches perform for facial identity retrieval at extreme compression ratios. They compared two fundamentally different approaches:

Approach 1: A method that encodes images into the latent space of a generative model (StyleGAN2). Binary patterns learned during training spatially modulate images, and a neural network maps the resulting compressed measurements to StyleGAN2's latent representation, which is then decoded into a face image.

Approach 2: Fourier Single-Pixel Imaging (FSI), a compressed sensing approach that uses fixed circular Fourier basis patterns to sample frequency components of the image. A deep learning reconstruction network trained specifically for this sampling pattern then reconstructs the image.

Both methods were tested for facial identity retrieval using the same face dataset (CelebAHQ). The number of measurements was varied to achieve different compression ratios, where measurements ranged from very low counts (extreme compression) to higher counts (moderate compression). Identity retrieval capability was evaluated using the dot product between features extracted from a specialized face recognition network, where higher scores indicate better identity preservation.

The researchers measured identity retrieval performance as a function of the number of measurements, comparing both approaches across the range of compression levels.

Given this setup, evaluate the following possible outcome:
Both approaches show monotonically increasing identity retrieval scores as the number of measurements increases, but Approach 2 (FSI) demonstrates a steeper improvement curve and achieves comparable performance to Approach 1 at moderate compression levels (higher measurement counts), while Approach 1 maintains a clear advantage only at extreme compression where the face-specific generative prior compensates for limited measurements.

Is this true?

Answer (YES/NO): NO